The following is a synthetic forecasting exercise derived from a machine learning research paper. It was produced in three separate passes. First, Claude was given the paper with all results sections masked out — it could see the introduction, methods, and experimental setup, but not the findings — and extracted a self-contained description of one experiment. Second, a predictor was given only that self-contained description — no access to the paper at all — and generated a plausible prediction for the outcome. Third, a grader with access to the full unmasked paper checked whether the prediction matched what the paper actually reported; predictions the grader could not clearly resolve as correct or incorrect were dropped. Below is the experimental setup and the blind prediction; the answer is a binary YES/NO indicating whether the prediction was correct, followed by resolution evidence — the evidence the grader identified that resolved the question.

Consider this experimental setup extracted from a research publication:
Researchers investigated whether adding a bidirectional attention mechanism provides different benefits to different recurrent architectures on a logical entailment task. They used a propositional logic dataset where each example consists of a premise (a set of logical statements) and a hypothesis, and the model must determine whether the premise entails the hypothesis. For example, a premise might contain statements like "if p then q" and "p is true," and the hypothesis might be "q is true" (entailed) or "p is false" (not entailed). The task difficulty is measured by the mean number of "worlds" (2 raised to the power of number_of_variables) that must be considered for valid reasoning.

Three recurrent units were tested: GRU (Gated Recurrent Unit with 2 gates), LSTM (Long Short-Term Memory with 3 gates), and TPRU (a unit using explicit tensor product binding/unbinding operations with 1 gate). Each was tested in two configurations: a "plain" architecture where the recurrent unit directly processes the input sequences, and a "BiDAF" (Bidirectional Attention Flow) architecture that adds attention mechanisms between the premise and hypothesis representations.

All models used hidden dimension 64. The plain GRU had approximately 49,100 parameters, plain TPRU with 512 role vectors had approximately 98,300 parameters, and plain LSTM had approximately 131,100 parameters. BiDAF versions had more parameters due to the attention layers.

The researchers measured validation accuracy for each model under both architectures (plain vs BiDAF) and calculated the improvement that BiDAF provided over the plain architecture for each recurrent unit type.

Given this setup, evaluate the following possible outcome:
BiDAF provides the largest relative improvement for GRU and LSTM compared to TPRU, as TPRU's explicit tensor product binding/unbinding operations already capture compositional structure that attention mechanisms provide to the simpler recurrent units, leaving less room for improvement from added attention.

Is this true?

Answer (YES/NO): NO